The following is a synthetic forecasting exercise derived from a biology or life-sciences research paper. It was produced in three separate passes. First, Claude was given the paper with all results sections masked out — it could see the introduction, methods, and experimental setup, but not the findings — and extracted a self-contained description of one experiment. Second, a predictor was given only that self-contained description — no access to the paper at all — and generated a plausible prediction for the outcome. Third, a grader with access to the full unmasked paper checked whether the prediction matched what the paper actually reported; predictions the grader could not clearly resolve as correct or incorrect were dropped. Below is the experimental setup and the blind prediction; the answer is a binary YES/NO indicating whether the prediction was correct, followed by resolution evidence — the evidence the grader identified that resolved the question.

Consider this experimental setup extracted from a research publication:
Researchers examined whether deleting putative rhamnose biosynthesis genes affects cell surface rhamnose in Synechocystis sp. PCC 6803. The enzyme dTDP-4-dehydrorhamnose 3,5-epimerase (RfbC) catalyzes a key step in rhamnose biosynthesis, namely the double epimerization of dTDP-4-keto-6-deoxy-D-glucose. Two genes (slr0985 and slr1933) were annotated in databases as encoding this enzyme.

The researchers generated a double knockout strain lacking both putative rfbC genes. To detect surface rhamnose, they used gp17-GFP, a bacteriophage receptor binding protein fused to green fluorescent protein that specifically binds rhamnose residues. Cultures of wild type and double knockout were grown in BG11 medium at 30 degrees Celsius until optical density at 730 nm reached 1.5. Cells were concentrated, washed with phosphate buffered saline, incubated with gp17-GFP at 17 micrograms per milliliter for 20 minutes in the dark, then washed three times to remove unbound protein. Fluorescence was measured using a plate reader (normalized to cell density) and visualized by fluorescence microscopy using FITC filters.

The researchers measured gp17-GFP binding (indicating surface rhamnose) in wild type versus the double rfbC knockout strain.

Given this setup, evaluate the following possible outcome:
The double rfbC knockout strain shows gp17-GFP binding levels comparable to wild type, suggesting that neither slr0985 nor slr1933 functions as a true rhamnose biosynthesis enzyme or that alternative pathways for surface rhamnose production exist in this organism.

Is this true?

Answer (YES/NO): YES